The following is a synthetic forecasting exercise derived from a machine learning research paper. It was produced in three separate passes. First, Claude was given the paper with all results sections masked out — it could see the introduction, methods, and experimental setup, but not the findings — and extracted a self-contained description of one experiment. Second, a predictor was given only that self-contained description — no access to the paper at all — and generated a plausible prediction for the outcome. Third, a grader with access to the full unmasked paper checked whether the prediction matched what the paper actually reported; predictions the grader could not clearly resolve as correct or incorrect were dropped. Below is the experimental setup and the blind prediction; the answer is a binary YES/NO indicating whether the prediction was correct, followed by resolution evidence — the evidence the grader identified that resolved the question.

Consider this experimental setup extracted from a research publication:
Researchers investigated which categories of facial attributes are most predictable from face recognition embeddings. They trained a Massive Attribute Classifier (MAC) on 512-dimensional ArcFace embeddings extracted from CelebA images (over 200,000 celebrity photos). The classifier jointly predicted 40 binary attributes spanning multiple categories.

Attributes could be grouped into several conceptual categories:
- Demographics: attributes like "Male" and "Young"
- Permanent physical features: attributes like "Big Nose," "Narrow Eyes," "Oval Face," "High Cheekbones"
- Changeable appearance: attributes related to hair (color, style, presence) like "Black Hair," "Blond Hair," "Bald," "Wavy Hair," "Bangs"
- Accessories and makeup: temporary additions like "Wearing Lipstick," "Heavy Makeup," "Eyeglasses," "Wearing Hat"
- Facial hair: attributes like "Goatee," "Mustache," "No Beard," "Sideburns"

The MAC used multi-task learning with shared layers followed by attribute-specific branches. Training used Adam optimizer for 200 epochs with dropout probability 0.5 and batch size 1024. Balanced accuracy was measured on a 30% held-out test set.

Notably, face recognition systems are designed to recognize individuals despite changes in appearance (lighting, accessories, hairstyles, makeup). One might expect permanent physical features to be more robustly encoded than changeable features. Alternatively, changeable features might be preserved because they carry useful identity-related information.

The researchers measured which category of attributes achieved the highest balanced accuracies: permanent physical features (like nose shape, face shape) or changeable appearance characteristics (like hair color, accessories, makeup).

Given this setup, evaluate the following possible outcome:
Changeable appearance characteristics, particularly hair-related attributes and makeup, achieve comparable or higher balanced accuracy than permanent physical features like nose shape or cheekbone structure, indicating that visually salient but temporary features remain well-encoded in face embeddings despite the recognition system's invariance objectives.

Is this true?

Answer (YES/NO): YES